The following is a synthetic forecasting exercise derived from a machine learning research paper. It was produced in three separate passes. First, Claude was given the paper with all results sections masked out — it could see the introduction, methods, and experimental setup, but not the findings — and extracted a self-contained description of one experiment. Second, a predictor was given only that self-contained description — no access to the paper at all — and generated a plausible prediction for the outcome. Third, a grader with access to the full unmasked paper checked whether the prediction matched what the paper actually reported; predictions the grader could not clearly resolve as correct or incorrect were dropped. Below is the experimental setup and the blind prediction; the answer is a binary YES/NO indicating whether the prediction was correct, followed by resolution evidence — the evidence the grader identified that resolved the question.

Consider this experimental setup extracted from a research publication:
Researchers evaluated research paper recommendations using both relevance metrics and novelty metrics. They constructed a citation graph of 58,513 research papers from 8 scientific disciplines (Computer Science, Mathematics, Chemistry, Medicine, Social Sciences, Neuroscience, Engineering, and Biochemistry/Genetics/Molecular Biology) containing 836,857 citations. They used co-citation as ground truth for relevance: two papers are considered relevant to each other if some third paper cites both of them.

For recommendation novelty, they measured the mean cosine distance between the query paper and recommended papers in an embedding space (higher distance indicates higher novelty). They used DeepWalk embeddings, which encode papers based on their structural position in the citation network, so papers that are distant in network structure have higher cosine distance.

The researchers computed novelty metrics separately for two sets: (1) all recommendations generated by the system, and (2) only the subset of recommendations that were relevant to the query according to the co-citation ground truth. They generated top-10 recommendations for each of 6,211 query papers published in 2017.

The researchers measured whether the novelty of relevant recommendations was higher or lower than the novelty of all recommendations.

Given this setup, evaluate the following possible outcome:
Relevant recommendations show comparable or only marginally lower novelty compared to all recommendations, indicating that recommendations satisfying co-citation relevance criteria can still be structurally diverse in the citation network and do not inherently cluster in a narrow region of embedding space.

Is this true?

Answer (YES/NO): NO